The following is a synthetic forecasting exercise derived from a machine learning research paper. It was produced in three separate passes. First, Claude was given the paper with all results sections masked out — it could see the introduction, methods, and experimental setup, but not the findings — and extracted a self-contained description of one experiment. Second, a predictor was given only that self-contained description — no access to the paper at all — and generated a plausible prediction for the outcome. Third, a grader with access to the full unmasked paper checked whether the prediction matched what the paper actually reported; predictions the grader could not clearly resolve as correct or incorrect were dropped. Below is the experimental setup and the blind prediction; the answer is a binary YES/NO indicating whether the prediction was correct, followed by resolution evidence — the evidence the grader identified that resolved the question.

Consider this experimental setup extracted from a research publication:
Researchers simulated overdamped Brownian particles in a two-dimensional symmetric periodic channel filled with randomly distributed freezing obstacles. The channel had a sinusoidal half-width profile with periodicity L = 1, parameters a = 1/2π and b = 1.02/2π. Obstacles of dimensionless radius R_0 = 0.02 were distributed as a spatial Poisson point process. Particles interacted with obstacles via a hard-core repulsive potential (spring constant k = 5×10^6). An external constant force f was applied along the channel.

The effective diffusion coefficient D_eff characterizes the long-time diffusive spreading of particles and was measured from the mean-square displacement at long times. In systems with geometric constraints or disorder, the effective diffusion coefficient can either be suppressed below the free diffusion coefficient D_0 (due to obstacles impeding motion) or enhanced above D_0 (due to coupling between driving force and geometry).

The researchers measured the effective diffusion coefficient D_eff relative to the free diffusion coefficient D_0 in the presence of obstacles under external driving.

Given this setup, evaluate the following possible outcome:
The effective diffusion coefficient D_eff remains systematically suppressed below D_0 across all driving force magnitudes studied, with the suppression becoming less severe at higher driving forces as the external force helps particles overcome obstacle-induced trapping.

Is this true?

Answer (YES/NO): NO